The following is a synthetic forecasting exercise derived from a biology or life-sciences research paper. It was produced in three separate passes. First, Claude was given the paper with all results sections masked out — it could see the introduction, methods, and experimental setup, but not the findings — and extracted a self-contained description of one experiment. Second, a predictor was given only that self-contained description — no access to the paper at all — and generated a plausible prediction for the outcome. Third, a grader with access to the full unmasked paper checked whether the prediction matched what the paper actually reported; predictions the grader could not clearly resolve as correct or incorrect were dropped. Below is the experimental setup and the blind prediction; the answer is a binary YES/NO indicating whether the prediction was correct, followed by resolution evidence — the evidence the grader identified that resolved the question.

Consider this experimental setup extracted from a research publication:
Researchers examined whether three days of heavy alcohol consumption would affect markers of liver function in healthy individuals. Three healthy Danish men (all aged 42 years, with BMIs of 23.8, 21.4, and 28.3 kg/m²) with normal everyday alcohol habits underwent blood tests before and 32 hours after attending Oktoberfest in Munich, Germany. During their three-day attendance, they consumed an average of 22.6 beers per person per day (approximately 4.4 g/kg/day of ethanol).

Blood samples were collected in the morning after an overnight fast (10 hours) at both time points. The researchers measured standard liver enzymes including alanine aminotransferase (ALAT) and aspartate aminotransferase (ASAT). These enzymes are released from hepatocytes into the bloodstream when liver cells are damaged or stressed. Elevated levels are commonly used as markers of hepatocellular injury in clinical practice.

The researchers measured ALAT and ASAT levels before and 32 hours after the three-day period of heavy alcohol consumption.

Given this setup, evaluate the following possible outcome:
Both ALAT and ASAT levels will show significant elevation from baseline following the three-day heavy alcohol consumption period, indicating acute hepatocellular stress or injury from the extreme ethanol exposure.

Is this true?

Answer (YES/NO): NO